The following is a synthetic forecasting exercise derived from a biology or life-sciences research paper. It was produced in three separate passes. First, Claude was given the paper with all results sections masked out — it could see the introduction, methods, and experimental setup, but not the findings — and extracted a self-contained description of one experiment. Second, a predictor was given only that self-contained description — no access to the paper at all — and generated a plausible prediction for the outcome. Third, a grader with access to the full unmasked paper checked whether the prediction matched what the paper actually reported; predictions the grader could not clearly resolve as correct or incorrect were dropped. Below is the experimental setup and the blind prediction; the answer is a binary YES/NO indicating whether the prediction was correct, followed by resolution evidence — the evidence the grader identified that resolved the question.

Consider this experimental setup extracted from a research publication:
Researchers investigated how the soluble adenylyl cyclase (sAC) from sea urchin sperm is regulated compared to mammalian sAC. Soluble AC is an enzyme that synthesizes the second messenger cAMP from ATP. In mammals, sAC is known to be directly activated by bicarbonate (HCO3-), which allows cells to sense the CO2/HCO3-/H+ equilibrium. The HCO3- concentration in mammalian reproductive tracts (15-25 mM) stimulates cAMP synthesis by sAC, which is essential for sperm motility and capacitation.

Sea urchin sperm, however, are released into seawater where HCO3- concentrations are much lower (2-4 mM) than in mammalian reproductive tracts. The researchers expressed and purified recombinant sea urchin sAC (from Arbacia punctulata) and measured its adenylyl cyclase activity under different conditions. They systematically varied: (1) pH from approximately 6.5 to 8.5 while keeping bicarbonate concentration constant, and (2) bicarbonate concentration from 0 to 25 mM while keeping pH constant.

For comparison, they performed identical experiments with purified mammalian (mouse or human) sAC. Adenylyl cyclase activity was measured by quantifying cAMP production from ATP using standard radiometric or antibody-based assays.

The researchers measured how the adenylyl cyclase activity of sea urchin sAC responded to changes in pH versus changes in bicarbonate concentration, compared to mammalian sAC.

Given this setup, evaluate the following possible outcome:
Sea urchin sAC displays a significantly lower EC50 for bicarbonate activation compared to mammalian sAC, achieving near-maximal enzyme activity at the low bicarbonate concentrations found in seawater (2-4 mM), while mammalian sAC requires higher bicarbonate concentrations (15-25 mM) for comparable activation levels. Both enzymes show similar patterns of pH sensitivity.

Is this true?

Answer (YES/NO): NO